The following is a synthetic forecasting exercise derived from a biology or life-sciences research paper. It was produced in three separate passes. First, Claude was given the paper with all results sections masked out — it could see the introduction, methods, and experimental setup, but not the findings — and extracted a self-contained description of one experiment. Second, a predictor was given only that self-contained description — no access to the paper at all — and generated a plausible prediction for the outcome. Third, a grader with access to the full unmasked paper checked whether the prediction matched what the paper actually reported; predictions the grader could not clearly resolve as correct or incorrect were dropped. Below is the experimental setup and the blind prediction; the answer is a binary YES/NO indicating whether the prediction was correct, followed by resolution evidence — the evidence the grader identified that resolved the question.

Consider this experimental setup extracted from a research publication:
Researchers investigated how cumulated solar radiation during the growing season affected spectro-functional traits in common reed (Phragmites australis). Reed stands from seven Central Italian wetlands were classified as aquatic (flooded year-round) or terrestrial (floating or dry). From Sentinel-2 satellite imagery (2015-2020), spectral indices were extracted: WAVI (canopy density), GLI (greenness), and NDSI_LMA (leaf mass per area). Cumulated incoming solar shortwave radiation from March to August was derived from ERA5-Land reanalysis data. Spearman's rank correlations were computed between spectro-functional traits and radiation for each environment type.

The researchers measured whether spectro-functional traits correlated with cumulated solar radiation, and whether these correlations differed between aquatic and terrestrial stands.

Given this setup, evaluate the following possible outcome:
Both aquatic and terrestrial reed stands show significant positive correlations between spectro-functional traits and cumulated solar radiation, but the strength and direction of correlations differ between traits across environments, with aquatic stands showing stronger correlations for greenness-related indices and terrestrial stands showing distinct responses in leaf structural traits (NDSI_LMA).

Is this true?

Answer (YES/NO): NO